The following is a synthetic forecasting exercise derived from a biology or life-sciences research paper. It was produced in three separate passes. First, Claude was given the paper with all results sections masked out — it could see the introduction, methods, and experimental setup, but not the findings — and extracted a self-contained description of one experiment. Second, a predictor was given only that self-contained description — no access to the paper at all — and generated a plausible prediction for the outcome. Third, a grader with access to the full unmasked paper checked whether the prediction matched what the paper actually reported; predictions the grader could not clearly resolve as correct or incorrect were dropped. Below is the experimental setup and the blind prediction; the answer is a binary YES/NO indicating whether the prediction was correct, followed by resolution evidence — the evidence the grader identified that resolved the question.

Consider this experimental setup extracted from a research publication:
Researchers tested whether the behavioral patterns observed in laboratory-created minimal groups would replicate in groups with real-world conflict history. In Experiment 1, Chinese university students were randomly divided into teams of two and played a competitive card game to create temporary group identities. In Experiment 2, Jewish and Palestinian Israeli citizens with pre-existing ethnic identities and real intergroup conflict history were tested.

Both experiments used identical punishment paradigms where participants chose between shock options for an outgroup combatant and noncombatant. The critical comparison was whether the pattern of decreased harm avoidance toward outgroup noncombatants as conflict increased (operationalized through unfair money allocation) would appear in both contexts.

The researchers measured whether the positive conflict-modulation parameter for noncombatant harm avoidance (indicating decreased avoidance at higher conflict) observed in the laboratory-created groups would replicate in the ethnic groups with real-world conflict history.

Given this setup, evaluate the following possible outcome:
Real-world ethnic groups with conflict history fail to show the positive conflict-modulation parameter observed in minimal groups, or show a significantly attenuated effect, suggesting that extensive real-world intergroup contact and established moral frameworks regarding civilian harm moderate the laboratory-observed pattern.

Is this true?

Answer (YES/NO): NO